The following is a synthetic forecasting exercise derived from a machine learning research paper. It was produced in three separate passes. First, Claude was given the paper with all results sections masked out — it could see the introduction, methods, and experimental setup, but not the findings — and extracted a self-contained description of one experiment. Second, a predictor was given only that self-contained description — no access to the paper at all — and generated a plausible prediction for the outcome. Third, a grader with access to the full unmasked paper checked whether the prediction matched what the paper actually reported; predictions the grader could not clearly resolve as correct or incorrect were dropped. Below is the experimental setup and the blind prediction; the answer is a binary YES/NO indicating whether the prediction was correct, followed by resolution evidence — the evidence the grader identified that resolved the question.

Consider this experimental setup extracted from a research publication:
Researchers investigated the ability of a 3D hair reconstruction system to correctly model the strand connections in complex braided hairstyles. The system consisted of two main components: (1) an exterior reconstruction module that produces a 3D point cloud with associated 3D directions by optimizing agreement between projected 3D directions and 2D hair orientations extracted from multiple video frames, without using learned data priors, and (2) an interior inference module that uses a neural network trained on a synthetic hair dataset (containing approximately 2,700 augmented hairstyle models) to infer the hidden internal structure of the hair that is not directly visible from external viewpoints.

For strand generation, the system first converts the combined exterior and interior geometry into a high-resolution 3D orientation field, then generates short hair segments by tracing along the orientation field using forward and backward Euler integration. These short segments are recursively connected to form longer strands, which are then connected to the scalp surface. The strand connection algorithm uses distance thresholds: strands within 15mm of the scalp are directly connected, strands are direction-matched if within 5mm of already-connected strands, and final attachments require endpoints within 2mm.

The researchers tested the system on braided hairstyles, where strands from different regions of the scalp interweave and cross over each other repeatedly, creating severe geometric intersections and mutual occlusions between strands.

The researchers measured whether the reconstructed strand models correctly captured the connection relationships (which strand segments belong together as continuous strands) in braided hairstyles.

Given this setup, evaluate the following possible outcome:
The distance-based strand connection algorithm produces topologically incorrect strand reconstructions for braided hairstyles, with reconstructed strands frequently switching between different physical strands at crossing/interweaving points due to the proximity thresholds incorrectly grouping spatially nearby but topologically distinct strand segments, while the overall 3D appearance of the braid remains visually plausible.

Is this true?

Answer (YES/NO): NO